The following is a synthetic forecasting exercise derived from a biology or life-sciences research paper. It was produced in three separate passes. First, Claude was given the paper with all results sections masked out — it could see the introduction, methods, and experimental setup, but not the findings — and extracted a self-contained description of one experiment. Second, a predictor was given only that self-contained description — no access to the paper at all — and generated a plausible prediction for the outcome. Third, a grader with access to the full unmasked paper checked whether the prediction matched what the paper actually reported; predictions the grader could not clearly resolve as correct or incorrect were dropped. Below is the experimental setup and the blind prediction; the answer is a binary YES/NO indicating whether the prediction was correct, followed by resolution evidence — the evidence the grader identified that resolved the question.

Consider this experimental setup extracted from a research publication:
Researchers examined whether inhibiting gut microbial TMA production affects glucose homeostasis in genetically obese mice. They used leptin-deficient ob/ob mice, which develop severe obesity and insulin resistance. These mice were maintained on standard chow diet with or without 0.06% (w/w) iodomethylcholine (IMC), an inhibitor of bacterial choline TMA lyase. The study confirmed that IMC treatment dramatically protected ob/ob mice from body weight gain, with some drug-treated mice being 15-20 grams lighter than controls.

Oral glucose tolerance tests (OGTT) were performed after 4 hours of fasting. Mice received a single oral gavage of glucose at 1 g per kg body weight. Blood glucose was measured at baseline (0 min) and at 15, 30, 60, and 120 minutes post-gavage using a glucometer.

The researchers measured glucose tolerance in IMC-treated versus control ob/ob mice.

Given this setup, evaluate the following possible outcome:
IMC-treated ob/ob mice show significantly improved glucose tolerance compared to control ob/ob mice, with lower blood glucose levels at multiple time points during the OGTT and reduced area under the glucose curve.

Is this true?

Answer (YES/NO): NO